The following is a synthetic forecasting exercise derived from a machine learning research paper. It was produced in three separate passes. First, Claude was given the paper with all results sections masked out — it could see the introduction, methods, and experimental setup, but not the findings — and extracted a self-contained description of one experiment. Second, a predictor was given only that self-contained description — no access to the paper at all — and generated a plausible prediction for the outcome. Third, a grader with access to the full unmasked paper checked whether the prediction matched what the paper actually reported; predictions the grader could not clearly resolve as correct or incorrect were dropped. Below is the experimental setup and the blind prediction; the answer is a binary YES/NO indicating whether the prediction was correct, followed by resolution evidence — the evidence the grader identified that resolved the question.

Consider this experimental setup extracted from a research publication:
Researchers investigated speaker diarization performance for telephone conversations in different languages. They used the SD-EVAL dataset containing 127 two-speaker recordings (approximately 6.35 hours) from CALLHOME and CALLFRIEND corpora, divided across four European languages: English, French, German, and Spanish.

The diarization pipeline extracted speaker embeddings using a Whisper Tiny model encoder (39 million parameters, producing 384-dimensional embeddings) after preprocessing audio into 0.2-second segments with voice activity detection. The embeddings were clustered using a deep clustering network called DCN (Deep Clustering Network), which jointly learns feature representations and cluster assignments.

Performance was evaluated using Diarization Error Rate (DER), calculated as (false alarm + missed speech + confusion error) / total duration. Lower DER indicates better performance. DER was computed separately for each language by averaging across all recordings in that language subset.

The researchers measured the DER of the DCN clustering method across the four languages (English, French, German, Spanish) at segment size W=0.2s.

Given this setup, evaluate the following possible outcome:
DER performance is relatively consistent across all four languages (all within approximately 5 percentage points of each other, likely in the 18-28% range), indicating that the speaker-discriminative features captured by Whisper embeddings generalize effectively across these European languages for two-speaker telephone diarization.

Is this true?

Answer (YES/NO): NO